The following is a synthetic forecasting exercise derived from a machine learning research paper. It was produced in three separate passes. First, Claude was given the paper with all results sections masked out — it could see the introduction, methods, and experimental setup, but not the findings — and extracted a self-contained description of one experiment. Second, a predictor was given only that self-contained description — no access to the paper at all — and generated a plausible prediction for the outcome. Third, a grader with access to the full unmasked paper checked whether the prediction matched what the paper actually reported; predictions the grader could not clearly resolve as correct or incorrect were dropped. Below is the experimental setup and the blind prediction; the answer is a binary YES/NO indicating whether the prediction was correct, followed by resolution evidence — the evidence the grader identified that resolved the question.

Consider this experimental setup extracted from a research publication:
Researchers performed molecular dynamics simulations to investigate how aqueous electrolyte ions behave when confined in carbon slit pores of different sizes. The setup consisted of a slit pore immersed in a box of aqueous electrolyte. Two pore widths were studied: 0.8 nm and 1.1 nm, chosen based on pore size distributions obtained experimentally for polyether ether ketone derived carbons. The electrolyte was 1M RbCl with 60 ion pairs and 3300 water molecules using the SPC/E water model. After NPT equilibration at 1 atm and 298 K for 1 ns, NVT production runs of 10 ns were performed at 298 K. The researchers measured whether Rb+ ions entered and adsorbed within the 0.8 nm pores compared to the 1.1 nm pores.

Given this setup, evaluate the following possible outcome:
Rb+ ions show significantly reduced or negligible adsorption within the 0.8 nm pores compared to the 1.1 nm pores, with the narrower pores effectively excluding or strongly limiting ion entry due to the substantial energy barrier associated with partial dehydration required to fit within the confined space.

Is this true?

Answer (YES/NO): YES